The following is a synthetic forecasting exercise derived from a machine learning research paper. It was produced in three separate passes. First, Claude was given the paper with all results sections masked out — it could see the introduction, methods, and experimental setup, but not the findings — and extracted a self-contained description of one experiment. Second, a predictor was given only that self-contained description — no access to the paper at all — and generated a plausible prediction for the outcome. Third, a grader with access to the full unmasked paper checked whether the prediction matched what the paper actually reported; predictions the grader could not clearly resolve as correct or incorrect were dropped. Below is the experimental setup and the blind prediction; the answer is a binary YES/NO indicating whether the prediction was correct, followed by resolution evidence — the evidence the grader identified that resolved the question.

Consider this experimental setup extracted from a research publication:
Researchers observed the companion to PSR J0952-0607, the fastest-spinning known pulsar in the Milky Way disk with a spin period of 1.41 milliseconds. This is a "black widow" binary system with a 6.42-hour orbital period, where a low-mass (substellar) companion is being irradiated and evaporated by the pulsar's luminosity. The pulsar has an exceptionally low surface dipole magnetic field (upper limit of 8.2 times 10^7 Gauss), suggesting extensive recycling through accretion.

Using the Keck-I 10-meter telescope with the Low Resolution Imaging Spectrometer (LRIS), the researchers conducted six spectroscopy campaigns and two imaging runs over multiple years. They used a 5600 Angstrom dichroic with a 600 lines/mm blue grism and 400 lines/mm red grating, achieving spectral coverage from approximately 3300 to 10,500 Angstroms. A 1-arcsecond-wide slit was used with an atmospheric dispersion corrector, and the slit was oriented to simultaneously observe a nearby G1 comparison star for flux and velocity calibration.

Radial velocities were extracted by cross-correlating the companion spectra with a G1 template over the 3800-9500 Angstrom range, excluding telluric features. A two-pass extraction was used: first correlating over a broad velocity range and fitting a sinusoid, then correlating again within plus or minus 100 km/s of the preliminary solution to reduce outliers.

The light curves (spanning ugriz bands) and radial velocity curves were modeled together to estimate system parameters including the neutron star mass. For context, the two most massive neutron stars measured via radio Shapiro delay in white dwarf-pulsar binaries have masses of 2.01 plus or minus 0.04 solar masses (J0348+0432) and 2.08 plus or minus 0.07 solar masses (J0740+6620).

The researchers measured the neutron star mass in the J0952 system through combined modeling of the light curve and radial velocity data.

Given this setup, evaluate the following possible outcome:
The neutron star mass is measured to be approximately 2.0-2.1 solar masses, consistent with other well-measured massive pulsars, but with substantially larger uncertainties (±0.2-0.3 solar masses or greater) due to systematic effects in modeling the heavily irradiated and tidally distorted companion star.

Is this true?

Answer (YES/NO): NO